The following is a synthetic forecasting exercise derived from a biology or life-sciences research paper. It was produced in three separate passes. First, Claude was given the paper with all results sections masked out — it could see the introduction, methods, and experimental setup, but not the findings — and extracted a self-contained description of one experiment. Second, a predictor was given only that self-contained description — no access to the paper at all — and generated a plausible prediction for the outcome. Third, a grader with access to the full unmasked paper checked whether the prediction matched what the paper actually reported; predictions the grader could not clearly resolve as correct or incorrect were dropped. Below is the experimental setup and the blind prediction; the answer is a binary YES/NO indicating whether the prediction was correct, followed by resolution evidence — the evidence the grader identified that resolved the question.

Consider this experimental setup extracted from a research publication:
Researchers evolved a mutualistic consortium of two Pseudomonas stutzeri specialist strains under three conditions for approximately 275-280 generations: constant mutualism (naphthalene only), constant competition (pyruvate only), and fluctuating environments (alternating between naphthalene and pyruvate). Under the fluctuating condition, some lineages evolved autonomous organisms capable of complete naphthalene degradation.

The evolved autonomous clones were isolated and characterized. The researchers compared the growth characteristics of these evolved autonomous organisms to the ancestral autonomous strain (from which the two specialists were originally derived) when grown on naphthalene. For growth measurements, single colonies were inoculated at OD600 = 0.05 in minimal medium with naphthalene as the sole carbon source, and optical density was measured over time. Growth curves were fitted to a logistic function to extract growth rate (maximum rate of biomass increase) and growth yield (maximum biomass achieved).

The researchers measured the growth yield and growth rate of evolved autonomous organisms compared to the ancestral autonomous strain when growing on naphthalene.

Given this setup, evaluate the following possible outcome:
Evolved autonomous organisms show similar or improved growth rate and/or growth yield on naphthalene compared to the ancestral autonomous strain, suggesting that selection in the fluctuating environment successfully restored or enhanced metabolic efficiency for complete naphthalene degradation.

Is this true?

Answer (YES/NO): YES